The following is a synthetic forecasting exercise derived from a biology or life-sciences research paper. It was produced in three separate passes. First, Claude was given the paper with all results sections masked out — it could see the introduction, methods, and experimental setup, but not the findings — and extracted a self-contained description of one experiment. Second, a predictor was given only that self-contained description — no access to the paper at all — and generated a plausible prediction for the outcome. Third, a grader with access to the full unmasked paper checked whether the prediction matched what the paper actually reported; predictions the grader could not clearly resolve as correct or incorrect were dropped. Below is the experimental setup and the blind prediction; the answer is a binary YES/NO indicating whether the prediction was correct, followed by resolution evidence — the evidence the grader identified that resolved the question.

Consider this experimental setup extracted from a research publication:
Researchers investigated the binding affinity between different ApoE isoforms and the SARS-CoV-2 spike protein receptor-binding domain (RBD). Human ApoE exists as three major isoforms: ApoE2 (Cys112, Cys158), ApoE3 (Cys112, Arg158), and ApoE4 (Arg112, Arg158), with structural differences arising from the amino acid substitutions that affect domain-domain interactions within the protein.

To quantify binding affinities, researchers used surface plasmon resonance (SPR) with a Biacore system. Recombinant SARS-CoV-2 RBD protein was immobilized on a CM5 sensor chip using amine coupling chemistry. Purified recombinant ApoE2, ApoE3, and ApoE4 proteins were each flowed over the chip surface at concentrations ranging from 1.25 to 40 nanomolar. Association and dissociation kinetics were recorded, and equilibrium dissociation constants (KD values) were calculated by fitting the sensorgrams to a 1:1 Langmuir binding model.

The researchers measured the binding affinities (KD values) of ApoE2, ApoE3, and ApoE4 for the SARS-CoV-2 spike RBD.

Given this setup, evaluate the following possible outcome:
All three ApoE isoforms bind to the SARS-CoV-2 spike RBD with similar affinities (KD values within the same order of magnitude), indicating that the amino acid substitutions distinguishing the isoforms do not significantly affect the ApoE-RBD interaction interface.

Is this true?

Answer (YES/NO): YES